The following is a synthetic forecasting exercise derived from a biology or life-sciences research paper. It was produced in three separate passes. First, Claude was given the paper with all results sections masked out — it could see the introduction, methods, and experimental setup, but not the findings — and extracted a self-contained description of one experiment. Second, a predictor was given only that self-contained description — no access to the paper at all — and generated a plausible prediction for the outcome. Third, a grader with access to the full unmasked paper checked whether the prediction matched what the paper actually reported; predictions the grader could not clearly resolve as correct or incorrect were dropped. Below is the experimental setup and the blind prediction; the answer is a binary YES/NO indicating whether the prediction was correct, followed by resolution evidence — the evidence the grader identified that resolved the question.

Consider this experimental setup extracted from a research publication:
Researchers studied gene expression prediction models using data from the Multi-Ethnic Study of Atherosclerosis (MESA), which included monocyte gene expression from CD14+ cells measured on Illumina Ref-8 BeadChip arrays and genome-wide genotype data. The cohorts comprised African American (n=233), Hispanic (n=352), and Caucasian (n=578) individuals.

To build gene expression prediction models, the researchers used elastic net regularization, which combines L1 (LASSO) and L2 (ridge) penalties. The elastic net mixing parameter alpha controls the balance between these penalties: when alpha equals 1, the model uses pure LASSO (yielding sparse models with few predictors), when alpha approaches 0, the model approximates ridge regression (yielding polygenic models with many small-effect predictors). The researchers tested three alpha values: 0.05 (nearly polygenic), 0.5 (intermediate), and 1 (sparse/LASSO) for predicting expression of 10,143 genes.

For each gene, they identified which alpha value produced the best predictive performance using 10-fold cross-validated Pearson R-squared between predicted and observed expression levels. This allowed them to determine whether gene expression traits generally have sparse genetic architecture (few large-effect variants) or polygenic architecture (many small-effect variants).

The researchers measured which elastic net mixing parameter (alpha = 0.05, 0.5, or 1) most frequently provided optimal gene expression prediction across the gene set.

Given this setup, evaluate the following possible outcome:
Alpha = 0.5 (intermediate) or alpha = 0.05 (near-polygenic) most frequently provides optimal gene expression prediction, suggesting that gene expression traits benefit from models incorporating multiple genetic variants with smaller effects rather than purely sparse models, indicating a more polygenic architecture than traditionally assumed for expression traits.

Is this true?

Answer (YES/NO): NO